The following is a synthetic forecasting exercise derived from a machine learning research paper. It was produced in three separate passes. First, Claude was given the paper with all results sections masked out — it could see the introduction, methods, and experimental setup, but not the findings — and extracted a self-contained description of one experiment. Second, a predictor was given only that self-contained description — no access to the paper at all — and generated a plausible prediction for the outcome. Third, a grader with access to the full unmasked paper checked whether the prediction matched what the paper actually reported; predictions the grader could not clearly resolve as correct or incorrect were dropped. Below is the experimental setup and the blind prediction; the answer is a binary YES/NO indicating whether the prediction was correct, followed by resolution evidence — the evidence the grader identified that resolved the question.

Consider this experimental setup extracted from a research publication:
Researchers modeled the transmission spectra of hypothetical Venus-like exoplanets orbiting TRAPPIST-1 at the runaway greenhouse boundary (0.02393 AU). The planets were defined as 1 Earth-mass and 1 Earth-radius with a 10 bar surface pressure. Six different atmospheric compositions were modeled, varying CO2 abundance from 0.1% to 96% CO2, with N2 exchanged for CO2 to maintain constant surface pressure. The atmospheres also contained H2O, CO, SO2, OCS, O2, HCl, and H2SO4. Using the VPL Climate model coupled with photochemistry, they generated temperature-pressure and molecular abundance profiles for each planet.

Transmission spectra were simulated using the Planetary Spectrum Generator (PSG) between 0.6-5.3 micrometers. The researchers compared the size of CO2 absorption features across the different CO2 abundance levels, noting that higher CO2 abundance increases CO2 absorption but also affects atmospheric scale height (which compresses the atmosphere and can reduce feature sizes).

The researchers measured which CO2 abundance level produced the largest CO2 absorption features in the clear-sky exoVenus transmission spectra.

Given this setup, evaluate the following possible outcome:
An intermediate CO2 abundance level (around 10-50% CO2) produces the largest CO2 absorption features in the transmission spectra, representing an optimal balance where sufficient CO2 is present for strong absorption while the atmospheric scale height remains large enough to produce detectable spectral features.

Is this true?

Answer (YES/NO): YES